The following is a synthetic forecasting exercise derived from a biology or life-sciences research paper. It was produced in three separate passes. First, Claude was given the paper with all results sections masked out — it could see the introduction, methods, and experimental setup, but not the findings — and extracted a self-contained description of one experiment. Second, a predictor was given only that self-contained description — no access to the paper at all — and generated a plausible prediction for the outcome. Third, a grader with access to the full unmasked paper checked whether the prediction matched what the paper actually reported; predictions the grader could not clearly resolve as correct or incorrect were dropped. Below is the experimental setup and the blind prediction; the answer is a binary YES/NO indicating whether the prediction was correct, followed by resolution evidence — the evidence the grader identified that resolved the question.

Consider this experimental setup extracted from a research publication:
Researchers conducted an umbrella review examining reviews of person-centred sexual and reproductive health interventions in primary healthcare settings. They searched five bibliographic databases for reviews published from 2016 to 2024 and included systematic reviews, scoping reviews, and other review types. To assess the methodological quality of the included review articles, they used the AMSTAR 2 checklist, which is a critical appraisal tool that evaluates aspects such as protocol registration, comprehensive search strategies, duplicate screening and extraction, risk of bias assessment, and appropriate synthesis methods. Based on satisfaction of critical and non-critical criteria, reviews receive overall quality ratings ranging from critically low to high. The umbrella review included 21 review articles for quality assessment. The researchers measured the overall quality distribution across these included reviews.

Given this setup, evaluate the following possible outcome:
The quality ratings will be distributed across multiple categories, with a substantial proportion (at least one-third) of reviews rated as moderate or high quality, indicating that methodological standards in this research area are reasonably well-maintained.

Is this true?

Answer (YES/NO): NO